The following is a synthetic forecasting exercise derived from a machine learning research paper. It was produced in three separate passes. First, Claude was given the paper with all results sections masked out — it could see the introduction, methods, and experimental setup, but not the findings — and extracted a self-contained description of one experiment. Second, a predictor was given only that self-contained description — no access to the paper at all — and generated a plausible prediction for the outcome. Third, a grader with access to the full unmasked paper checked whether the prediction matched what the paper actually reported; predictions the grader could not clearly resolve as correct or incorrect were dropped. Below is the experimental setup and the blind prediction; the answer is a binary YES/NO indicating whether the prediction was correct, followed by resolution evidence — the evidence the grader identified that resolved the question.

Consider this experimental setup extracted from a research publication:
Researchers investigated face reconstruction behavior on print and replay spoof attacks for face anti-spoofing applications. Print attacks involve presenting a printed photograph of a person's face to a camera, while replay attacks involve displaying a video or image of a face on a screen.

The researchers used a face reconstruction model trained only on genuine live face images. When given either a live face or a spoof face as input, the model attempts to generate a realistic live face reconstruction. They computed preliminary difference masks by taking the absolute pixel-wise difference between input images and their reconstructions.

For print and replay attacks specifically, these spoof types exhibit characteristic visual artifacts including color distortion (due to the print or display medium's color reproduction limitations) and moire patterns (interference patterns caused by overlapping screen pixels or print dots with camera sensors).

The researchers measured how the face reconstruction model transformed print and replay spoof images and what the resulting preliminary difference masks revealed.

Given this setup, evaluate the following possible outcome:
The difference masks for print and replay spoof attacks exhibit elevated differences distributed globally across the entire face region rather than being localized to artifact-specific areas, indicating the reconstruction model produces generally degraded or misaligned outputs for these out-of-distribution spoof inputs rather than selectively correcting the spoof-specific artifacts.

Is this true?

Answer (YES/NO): NO